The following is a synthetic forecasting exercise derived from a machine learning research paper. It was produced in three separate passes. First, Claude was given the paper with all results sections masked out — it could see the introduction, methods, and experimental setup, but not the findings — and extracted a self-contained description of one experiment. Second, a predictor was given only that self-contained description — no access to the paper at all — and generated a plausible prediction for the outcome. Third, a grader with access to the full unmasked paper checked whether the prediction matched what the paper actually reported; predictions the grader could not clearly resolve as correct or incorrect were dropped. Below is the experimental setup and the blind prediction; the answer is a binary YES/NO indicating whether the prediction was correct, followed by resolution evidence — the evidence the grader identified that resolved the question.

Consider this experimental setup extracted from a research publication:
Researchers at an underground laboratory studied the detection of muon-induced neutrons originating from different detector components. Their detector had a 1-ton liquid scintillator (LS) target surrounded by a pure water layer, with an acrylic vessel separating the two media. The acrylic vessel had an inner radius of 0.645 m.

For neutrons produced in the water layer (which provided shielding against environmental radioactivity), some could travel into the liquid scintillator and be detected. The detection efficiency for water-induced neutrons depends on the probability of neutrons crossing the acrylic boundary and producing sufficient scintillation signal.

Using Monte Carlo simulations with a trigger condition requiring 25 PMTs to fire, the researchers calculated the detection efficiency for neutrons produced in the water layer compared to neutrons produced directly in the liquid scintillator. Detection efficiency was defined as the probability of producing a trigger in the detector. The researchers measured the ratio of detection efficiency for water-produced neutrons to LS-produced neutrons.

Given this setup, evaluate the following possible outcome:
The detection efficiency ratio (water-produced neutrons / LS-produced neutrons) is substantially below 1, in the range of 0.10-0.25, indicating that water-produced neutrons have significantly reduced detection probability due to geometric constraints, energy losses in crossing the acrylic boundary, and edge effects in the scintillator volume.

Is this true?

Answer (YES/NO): YES